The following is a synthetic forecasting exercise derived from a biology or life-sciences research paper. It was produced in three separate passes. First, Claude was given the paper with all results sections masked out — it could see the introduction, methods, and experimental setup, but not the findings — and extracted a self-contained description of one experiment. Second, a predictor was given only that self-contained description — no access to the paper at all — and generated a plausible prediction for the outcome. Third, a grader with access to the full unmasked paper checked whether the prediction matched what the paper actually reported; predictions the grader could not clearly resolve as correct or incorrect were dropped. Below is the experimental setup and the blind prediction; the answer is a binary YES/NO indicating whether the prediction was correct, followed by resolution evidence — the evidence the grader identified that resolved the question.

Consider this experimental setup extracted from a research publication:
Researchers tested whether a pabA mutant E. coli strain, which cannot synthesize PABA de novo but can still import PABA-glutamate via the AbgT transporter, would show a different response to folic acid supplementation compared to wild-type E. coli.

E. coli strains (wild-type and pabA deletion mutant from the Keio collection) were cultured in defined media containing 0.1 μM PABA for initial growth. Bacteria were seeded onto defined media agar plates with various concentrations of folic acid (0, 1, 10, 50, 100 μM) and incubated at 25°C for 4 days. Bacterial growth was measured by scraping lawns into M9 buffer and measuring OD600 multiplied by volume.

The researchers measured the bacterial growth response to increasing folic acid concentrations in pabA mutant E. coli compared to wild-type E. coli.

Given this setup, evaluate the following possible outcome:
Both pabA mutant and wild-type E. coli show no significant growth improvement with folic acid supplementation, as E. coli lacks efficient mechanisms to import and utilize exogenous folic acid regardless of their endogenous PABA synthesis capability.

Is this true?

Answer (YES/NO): NO